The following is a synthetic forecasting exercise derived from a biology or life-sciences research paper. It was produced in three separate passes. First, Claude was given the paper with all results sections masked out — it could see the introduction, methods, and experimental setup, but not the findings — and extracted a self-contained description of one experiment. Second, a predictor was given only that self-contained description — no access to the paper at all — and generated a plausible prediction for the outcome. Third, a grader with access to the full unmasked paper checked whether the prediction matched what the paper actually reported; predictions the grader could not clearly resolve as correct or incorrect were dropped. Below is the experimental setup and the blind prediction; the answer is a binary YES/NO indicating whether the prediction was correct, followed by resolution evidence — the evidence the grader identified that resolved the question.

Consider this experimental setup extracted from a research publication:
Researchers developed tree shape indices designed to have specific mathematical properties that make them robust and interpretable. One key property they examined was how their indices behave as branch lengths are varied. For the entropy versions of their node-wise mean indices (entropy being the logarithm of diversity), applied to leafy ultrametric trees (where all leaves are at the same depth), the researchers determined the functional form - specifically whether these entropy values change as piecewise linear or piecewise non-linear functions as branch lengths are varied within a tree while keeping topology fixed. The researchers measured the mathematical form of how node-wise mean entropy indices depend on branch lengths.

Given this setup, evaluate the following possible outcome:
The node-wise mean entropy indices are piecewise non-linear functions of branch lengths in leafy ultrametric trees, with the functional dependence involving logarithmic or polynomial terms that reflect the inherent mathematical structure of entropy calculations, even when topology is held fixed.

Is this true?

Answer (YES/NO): NO